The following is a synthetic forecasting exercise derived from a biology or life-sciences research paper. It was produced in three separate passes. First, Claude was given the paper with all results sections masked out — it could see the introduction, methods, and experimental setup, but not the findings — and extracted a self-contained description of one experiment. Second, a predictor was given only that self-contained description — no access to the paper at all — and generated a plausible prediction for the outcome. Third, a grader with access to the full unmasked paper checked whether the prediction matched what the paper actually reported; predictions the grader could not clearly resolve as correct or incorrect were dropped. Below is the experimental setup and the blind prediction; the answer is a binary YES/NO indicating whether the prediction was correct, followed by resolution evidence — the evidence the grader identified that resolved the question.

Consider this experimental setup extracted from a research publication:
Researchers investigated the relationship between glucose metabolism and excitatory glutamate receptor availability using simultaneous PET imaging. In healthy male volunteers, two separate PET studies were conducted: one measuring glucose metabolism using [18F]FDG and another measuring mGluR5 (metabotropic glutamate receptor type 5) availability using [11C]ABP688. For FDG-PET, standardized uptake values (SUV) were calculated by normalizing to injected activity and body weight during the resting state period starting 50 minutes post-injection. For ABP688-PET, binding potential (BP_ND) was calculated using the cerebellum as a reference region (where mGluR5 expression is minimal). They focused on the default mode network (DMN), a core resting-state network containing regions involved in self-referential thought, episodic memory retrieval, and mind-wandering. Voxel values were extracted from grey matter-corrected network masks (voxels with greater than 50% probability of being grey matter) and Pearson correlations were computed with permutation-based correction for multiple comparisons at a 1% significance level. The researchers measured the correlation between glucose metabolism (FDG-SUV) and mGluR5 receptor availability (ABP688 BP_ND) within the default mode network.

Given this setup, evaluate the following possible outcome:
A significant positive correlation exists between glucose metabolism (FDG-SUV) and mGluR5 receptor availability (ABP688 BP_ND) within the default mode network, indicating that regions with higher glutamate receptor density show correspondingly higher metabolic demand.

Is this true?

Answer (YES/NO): YES